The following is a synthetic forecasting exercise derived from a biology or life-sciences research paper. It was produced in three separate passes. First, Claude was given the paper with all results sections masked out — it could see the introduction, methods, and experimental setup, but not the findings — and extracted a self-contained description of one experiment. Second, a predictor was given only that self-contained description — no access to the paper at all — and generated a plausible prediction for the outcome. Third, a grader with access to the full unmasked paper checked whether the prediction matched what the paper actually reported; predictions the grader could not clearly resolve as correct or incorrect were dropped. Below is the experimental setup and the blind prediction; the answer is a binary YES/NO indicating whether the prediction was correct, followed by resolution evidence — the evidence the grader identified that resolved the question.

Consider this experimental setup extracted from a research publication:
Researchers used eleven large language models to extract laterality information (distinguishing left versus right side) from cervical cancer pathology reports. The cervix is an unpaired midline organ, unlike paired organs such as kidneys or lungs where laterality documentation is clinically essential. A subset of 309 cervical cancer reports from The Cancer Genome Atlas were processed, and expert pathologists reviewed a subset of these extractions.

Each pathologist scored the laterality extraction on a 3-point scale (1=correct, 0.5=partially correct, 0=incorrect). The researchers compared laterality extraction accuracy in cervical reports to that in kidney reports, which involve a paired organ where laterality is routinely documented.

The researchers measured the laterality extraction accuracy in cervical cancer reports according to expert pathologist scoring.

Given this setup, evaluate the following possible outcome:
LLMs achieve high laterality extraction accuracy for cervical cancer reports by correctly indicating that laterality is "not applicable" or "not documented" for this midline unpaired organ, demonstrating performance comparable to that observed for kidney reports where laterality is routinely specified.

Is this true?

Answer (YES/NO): NO